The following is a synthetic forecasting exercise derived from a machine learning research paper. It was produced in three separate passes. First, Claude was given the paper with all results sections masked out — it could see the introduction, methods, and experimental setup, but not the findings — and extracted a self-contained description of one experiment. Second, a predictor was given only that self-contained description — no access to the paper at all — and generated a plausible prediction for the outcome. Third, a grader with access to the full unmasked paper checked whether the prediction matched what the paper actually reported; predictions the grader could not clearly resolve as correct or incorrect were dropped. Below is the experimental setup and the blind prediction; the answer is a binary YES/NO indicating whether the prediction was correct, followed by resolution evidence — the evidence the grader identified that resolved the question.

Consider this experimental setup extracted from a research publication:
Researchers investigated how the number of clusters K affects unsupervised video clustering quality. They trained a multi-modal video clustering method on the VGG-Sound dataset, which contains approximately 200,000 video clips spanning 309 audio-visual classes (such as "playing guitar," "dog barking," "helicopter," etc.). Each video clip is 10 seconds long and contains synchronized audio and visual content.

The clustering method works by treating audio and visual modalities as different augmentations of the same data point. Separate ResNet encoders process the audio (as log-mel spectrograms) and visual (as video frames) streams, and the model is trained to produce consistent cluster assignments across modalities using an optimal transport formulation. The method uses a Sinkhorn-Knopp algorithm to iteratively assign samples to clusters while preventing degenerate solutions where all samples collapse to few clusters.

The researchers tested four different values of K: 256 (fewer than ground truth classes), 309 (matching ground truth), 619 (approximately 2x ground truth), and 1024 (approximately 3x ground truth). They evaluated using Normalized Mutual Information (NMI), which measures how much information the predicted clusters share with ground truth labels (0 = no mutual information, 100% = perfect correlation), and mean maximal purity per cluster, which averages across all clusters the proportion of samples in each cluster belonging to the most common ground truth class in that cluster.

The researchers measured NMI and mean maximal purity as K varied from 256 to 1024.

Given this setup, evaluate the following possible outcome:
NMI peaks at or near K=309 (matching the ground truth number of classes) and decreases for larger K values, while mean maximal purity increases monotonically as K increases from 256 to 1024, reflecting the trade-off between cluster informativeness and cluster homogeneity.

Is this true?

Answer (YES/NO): NO